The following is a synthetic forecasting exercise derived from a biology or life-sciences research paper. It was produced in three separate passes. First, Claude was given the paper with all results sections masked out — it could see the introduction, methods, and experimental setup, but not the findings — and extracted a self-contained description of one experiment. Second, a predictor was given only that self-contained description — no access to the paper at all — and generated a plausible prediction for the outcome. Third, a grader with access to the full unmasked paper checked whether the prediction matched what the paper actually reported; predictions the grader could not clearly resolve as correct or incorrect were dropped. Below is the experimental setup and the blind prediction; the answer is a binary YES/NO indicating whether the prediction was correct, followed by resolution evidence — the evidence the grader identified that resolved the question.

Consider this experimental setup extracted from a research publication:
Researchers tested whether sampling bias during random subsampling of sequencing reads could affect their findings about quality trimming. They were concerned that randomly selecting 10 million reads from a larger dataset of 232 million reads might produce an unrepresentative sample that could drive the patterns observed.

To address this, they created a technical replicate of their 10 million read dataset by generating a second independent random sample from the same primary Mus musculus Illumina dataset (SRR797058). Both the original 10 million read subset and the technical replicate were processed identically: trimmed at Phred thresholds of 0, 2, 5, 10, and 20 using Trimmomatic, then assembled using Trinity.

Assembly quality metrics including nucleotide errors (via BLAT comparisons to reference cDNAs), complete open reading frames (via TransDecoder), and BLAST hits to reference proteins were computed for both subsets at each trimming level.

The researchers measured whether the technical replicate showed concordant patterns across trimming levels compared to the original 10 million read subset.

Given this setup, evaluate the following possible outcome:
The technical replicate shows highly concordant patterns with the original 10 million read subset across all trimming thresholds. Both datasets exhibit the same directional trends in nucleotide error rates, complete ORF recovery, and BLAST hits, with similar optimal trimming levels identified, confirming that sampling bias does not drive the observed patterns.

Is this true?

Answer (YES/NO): YES